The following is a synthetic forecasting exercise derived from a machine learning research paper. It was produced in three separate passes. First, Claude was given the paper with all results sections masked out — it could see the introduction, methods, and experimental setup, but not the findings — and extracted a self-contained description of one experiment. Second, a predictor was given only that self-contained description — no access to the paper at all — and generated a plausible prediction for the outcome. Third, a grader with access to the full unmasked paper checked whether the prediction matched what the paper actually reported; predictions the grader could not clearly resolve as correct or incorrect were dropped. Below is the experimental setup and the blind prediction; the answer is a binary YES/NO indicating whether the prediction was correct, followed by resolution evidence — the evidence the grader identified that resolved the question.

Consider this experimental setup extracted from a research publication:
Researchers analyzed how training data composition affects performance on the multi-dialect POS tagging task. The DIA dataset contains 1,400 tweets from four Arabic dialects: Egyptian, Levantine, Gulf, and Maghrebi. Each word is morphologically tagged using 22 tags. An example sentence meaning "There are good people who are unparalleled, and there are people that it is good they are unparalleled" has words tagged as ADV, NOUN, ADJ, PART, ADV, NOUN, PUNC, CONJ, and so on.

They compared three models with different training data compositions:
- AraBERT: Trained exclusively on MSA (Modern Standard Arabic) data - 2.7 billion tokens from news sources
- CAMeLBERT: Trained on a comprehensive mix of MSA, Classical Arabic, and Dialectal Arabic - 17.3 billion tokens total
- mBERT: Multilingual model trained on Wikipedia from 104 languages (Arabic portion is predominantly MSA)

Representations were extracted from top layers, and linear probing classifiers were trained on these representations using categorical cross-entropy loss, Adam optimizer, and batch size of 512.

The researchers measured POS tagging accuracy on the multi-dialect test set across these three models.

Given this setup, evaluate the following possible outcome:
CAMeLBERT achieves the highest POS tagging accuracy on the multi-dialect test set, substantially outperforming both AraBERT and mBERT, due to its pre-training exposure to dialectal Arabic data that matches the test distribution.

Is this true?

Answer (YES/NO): YES